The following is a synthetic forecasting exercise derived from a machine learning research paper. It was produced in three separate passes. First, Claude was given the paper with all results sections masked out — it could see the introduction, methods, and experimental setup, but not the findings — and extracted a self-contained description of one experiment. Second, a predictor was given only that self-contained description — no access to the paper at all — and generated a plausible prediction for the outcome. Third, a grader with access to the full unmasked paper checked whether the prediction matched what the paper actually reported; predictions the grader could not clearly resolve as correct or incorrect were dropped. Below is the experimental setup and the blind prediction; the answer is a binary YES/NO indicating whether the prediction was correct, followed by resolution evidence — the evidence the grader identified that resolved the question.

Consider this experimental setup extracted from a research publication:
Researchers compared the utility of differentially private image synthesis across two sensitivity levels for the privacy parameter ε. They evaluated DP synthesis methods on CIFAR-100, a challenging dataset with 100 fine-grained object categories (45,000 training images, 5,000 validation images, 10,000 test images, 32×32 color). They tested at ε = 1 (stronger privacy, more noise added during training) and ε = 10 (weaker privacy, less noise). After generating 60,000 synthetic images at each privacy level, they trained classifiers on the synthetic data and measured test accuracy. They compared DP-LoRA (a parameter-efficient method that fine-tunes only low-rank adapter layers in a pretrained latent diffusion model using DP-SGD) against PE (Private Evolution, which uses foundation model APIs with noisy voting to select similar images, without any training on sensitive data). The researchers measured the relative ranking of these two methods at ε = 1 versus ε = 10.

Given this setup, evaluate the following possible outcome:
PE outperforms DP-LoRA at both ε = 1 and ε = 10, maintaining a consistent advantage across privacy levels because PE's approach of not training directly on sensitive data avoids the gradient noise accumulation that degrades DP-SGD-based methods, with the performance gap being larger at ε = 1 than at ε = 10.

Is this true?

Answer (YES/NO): NO